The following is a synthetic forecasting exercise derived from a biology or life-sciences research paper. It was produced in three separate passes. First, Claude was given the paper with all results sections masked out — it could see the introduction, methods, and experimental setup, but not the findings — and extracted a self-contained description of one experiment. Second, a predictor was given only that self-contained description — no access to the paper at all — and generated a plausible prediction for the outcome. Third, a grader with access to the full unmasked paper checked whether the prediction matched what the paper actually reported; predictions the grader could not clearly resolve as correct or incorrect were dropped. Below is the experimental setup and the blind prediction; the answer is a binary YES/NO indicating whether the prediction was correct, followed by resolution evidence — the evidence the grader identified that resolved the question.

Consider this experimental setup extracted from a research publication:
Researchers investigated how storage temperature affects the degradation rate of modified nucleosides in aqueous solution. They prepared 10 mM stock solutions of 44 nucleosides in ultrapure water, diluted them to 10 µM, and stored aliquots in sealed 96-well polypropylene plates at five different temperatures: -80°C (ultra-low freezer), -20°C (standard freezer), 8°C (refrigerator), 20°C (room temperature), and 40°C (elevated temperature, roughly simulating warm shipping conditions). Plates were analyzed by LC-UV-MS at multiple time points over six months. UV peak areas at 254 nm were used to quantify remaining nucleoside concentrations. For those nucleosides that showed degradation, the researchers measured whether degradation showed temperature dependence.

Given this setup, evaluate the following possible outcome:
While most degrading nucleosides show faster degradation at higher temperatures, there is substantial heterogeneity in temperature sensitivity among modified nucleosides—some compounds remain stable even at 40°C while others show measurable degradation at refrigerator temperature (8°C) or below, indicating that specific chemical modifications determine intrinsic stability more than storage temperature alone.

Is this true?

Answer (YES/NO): YES